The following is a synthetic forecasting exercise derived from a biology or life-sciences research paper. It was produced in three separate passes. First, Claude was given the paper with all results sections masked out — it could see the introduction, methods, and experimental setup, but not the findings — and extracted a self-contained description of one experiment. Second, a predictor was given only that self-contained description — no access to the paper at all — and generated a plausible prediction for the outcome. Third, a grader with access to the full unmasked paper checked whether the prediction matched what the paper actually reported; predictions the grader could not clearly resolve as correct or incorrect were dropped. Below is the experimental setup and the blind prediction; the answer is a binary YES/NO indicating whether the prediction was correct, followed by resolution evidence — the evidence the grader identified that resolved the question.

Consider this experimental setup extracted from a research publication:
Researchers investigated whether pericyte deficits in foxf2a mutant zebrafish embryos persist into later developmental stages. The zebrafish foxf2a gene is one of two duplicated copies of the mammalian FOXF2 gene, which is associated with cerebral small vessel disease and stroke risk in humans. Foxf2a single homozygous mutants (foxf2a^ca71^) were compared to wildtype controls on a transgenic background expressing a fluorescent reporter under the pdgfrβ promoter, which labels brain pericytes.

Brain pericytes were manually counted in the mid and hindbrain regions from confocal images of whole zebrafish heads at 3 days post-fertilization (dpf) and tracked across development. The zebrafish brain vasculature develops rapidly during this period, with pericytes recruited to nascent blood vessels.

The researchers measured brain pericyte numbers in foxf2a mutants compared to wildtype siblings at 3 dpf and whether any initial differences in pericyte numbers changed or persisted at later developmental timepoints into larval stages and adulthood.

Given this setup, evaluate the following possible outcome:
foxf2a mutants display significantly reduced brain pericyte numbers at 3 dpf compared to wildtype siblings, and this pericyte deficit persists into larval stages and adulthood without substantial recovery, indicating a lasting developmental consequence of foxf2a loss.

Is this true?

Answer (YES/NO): YES